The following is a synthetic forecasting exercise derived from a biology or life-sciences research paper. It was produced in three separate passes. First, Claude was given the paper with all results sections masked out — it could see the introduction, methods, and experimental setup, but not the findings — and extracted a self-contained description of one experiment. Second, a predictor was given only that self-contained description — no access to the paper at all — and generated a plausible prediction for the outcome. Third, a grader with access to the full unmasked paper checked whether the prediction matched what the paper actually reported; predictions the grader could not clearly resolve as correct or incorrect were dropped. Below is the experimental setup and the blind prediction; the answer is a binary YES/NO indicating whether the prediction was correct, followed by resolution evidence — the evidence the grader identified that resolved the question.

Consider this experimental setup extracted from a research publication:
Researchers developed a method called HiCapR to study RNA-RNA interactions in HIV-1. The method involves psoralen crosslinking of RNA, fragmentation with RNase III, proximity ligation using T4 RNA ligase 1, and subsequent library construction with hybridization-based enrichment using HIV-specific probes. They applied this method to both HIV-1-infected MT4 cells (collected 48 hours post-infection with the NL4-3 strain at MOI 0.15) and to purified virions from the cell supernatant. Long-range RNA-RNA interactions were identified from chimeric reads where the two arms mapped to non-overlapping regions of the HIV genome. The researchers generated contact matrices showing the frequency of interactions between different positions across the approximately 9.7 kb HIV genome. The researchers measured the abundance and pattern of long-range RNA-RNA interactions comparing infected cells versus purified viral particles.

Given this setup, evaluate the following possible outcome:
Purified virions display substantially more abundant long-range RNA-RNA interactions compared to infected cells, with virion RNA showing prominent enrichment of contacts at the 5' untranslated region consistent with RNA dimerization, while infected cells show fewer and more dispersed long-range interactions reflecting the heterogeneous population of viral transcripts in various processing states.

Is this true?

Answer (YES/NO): NO